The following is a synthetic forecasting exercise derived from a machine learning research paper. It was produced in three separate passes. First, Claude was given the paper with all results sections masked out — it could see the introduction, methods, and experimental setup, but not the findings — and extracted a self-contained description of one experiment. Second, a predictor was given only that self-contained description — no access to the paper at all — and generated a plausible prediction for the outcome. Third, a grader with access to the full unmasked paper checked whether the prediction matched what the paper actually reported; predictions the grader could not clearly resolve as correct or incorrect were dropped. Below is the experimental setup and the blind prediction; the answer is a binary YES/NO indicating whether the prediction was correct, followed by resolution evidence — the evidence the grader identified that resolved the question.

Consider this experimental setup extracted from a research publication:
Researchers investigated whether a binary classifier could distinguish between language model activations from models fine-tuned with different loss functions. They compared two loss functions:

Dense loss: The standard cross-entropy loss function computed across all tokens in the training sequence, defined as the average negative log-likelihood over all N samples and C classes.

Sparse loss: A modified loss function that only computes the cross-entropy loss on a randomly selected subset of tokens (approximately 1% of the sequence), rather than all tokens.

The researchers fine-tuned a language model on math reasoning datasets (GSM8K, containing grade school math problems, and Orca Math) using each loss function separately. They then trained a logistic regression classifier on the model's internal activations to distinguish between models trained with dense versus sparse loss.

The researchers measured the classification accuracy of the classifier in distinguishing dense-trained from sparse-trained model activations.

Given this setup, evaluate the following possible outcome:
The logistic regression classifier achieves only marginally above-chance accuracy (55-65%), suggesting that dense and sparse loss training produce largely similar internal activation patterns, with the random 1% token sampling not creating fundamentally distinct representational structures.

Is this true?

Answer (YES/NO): NO